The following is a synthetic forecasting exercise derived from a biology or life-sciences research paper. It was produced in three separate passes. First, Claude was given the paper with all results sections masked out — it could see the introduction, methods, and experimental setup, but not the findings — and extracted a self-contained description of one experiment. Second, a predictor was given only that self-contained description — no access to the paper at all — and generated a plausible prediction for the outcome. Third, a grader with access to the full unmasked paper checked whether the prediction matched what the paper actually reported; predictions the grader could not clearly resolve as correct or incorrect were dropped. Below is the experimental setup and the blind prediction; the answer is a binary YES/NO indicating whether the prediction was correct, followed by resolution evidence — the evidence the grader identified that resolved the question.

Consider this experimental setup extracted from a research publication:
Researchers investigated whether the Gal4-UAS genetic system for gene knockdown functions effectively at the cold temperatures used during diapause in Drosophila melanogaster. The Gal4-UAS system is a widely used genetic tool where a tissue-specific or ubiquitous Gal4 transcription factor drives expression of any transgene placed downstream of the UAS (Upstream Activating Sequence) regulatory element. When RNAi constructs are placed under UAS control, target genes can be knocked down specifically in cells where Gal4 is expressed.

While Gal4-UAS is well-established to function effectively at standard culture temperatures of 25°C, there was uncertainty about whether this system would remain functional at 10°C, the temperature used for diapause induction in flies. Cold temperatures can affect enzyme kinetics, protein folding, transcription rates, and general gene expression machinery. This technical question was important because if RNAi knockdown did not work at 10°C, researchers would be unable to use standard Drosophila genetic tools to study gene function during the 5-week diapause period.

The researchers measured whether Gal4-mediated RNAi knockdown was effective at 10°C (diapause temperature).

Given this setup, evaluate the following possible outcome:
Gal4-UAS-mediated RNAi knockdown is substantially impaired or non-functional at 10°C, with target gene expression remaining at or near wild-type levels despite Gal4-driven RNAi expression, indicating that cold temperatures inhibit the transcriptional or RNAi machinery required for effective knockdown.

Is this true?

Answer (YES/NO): NO